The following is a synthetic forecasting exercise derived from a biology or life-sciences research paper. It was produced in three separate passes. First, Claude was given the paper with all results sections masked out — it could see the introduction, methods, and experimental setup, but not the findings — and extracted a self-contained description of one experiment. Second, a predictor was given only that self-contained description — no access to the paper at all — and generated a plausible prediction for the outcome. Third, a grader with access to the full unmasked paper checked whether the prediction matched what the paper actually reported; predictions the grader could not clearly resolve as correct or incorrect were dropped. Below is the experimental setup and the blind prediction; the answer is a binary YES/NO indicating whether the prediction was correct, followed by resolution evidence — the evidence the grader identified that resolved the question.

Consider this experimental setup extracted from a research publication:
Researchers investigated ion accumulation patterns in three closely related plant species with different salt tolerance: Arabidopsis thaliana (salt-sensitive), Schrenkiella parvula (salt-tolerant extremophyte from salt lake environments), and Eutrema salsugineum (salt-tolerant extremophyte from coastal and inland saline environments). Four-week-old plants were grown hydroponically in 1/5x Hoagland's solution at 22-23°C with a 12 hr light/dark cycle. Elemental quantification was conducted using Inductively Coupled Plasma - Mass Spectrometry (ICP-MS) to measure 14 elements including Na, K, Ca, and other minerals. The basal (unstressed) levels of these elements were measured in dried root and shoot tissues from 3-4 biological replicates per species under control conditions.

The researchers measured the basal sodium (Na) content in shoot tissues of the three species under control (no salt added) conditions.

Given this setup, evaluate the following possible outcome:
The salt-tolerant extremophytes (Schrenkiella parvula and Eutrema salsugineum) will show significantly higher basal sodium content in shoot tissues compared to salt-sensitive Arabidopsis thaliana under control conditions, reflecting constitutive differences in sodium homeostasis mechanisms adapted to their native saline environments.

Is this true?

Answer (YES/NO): NO